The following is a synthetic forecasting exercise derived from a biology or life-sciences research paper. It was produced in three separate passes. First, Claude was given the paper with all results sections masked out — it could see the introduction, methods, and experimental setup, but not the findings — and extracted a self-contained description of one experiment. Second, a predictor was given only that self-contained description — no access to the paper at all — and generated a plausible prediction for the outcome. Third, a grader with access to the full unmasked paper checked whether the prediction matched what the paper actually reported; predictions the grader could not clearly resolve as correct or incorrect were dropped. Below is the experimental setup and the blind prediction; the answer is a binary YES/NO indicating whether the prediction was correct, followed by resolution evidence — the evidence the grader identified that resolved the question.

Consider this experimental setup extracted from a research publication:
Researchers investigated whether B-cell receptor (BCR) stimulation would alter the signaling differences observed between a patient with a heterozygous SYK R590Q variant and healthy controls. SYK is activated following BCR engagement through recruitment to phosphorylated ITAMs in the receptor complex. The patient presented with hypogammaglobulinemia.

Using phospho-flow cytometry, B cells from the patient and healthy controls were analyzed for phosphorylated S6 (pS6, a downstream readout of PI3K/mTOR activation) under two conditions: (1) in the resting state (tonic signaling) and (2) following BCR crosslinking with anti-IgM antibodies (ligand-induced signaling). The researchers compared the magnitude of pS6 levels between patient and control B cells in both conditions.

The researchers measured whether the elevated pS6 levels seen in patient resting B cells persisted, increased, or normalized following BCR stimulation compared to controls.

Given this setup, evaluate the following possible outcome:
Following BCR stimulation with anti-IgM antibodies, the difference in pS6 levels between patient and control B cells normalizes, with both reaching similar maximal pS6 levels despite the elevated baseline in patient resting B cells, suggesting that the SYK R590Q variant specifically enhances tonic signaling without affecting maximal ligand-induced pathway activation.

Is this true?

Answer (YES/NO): NO